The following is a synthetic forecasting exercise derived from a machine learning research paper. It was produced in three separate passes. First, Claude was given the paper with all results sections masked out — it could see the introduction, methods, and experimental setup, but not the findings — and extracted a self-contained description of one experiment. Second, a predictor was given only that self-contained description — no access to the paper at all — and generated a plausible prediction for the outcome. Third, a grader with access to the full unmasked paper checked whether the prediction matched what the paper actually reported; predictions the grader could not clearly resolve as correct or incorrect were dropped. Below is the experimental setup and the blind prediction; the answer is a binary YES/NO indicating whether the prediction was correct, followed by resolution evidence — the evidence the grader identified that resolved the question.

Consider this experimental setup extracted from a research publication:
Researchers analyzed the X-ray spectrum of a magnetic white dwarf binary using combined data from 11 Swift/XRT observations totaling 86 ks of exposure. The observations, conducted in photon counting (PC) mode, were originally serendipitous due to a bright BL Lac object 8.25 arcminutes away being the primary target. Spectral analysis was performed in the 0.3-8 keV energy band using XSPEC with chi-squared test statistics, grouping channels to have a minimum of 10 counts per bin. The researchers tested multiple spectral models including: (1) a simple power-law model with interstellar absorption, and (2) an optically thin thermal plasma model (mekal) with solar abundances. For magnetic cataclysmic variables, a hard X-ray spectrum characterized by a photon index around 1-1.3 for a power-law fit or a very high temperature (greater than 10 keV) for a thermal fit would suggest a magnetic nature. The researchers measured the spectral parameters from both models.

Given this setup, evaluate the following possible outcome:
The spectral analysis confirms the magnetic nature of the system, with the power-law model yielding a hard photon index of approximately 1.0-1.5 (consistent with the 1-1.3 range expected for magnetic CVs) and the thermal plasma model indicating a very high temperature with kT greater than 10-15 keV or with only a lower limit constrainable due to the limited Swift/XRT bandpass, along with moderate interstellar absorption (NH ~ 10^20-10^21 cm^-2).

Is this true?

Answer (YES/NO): YES